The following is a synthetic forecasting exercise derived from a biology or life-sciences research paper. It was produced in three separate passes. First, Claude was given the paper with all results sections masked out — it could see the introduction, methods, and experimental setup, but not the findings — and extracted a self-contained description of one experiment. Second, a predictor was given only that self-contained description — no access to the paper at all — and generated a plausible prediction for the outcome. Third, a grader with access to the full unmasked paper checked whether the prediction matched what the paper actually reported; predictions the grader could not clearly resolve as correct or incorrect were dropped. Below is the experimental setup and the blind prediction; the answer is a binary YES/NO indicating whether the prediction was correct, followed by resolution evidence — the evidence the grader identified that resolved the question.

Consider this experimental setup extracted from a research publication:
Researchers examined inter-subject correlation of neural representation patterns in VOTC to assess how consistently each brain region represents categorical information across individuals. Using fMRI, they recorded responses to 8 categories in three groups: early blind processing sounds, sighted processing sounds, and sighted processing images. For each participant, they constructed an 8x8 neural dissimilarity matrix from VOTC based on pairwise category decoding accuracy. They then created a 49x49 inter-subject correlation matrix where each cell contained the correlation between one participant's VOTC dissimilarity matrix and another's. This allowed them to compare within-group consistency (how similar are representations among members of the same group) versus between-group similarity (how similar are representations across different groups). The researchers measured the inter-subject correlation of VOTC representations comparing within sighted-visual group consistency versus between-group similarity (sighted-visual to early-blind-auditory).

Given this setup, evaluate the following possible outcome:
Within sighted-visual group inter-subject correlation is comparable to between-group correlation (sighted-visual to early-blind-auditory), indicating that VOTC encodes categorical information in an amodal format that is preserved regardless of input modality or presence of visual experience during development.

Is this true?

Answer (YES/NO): NO